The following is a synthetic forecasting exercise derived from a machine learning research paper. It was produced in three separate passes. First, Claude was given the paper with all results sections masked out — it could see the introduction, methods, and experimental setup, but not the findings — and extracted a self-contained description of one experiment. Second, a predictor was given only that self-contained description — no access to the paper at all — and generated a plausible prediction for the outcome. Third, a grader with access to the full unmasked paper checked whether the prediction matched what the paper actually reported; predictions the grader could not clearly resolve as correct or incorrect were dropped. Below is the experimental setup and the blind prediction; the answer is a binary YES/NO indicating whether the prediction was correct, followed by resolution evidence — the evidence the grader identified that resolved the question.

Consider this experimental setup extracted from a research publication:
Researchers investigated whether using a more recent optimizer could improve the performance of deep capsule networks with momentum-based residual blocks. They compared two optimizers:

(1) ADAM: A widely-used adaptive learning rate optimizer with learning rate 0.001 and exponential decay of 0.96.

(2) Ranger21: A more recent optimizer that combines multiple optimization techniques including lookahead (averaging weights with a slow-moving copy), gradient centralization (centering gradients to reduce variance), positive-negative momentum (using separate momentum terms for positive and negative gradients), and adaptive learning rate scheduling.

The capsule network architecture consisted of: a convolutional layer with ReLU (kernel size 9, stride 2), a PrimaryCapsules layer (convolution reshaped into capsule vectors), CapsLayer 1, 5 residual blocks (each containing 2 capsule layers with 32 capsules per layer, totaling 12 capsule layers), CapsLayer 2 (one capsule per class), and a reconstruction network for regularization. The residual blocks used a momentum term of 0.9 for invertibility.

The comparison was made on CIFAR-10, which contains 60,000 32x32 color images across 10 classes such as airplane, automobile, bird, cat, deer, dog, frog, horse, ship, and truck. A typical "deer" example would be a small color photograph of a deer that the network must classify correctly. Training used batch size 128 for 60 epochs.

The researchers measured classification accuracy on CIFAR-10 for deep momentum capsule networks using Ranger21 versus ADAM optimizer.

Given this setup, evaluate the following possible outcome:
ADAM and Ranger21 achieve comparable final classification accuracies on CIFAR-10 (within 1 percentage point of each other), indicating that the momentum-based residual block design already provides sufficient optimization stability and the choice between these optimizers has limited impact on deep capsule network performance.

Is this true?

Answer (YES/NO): NO